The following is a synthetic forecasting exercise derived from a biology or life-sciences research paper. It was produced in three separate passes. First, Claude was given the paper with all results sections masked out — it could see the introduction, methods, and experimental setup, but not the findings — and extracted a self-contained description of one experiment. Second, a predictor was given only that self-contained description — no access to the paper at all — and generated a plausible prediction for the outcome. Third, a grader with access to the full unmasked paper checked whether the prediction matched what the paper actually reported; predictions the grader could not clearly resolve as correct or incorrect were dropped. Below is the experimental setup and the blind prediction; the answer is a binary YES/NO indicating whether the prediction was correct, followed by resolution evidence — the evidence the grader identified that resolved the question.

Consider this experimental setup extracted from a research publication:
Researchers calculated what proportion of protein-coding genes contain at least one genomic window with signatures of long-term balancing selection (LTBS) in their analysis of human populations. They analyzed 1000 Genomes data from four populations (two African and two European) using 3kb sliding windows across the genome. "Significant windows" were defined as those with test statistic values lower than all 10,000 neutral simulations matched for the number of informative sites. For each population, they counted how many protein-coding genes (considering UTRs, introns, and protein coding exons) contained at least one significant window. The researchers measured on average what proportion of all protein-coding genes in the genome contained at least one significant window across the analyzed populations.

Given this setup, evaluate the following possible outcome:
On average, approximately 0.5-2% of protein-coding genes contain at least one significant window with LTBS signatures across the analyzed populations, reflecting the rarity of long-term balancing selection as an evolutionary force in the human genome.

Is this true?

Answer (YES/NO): NO